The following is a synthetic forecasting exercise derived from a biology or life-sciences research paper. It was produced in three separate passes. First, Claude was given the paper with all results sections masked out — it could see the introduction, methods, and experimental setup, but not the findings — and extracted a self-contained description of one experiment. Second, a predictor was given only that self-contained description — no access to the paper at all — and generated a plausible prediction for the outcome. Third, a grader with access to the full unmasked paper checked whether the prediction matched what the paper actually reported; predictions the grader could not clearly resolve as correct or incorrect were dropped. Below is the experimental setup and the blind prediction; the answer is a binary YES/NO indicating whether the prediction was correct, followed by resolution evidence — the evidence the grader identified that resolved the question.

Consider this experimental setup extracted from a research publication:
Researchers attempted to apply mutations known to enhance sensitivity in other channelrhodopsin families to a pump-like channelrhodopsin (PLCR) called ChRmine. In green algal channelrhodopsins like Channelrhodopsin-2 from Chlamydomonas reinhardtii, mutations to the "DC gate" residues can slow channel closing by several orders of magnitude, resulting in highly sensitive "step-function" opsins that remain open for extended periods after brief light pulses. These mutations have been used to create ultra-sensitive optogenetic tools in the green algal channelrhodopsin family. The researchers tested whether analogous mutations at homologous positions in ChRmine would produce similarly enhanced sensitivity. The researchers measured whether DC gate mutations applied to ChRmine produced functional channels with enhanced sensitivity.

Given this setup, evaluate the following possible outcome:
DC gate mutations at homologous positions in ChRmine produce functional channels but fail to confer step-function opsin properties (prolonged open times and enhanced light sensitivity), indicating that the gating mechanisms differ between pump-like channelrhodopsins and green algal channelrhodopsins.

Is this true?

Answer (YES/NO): NO